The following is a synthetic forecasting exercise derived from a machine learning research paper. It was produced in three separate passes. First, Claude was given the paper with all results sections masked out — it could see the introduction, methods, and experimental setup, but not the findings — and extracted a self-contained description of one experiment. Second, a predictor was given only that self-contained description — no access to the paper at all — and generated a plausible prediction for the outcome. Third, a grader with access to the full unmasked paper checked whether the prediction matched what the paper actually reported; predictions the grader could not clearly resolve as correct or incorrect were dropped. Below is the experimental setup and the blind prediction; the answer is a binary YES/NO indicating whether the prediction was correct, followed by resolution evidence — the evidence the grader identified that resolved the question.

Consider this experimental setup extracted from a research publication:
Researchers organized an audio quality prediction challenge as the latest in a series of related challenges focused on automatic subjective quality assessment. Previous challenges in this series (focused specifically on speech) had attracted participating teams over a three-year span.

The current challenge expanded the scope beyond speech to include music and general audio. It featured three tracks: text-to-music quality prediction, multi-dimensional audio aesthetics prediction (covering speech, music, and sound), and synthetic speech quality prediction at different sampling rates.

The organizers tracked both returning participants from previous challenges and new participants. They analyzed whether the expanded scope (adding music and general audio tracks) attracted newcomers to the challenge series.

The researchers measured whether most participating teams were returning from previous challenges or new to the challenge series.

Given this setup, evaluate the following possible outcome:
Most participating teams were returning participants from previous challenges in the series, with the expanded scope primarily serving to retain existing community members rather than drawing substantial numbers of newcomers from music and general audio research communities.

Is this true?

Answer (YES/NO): NO